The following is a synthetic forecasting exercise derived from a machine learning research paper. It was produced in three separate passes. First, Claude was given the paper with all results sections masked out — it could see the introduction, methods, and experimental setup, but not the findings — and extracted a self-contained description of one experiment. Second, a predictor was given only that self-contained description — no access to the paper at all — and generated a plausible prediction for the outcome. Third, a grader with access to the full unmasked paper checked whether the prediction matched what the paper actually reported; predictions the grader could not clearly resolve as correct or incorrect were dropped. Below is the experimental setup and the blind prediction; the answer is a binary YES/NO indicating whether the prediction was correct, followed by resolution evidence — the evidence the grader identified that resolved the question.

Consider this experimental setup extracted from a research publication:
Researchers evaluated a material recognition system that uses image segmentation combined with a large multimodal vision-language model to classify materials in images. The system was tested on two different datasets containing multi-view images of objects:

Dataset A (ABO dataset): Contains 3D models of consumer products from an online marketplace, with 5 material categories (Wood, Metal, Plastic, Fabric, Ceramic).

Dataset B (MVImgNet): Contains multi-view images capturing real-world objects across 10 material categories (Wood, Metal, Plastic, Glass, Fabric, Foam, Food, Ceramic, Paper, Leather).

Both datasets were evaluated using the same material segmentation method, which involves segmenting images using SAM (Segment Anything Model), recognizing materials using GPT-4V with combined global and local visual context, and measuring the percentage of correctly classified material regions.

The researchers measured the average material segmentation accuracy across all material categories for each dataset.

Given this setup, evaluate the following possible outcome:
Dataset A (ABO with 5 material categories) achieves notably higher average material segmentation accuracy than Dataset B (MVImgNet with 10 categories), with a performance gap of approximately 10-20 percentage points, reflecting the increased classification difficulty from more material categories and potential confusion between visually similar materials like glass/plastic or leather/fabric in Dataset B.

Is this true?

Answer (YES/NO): NO